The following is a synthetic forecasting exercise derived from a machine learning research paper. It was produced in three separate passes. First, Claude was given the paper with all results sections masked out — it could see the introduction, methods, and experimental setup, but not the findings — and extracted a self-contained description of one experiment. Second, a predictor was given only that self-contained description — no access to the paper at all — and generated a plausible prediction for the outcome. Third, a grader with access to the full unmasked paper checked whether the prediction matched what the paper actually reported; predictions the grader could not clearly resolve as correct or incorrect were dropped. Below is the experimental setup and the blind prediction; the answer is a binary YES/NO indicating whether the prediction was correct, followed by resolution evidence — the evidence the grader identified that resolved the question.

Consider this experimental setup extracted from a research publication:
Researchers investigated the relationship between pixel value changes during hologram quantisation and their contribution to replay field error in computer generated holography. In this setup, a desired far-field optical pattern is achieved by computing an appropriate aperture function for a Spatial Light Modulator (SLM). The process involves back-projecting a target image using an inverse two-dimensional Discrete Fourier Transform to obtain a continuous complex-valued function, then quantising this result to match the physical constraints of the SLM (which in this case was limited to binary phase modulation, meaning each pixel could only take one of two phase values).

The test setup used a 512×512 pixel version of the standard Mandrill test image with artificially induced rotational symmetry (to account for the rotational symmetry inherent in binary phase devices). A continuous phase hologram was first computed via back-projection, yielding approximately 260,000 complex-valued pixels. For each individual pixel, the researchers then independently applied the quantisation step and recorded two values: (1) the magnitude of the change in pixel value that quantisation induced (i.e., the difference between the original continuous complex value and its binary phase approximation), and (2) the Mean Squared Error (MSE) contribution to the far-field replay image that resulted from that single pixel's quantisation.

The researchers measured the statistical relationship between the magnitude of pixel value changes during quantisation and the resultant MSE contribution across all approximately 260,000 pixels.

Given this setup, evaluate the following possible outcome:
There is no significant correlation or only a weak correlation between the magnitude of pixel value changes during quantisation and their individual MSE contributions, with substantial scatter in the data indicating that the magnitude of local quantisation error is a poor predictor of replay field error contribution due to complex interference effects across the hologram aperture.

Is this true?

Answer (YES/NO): NO